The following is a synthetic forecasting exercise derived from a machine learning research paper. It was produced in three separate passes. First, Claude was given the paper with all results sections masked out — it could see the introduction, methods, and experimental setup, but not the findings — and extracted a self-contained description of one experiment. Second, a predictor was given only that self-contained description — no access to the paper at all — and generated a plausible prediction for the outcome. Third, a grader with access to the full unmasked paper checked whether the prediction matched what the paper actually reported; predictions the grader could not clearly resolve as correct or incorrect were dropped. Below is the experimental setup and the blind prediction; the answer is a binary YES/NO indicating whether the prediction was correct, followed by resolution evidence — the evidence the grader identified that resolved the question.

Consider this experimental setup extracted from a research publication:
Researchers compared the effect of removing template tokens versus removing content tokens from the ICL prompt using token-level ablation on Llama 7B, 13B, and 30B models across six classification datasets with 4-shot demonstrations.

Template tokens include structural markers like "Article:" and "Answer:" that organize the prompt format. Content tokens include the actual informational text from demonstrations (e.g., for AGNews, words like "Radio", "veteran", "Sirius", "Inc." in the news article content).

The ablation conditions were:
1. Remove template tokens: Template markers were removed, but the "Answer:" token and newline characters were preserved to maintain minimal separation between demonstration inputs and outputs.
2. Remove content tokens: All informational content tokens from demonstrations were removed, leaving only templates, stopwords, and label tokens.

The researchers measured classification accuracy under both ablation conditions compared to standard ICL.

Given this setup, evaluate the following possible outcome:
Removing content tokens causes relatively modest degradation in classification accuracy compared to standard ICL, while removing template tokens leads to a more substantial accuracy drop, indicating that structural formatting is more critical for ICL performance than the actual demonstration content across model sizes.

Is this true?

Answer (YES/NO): YES